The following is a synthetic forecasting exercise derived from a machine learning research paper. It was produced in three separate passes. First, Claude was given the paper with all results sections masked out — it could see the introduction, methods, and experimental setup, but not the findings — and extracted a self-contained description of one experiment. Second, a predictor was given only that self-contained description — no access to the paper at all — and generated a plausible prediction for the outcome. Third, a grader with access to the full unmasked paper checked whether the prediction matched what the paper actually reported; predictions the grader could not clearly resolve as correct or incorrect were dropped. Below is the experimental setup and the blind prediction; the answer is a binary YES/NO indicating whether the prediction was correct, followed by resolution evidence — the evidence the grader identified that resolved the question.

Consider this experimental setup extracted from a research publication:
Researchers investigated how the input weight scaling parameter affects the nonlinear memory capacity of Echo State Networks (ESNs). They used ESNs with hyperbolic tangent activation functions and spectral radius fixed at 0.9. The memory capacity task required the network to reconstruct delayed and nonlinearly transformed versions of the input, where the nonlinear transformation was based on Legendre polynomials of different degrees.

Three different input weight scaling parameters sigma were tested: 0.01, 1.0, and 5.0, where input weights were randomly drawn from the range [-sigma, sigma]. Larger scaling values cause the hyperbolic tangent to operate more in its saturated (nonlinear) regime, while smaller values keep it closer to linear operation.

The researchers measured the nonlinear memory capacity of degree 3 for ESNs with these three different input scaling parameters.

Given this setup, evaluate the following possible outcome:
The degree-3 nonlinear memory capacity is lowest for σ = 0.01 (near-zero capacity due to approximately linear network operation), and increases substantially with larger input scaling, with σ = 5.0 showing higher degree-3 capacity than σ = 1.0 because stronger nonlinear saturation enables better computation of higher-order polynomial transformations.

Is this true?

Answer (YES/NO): NO